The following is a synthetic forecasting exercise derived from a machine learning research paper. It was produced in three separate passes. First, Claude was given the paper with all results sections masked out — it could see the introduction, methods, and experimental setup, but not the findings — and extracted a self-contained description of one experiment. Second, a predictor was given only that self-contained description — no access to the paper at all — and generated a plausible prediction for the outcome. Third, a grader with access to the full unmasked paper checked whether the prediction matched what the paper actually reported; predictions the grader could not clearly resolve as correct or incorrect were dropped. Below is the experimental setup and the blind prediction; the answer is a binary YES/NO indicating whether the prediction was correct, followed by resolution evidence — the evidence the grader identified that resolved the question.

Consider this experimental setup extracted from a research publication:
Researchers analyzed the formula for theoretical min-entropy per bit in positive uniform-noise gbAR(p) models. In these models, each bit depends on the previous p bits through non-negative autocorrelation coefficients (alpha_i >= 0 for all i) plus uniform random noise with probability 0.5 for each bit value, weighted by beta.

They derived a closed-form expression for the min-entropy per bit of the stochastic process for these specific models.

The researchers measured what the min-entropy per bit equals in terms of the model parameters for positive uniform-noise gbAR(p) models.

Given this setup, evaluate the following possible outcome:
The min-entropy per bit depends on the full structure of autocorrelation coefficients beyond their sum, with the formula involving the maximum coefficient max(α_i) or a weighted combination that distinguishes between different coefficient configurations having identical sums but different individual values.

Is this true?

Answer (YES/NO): NO